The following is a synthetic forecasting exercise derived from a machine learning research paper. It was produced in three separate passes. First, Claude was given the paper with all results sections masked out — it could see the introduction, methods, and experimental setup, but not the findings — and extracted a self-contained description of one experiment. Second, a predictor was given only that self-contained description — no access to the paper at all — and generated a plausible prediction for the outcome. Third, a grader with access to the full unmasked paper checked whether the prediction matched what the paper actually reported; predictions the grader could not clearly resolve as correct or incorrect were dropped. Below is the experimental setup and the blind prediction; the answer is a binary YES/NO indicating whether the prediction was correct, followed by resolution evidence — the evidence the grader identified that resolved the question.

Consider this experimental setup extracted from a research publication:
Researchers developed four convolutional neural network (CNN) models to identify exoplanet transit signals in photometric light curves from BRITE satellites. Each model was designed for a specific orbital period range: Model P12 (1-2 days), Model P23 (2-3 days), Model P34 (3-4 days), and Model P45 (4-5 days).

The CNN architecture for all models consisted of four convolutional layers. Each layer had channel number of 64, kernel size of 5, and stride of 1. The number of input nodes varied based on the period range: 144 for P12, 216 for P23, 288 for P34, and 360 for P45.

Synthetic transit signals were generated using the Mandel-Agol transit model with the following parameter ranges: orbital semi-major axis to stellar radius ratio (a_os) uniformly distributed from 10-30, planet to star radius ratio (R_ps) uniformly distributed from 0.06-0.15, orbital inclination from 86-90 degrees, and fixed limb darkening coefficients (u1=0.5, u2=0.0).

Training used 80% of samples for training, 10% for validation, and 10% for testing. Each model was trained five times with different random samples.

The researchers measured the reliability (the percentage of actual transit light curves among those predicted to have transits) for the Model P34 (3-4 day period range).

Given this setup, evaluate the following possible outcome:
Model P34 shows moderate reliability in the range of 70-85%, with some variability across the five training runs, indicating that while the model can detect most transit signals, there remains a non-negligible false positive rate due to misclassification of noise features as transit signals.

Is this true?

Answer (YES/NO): NO